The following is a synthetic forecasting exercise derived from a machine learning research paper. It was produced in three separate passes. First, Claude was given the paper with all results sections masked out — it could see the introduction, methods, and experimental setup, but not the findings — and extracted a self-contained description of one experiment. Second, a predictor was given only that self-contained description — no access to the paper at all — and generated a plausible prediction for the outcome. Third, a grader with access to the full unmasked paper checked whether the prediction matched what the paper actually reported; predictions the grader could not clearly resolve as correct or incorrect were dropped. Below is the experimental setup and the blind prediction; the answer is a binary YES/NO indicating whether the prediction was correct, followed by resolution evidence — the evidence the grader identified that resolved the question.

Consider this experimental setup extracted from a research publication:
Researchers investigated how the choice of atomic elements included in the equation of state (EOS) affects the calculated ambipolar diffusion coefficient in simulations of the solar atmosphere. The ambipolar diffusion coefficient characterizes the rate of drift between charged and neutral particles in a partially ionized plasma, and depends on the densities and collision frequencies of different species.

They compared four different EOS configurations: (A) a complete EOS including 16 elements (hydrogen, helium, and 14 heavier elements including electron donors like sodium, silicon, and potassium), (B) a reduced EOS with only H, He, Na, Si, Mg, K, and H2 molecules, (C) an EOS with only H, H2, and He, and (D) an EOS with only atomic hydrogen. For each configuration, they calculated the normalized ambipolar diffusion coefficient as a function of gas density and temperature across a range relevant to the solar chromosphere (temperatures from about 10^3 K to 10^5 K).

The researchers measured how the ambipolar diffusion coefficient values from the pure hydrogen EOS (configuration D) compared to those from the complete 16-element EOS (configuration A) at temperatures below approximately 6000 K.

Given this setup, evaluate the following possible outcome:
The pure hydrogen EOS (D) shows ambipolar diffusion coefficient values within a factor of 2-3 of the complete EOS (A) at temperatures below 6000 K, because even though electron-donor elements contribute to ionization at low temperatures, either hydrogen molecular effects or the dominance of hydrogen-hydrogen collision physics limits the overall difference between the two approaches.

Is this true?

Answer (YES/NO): NO